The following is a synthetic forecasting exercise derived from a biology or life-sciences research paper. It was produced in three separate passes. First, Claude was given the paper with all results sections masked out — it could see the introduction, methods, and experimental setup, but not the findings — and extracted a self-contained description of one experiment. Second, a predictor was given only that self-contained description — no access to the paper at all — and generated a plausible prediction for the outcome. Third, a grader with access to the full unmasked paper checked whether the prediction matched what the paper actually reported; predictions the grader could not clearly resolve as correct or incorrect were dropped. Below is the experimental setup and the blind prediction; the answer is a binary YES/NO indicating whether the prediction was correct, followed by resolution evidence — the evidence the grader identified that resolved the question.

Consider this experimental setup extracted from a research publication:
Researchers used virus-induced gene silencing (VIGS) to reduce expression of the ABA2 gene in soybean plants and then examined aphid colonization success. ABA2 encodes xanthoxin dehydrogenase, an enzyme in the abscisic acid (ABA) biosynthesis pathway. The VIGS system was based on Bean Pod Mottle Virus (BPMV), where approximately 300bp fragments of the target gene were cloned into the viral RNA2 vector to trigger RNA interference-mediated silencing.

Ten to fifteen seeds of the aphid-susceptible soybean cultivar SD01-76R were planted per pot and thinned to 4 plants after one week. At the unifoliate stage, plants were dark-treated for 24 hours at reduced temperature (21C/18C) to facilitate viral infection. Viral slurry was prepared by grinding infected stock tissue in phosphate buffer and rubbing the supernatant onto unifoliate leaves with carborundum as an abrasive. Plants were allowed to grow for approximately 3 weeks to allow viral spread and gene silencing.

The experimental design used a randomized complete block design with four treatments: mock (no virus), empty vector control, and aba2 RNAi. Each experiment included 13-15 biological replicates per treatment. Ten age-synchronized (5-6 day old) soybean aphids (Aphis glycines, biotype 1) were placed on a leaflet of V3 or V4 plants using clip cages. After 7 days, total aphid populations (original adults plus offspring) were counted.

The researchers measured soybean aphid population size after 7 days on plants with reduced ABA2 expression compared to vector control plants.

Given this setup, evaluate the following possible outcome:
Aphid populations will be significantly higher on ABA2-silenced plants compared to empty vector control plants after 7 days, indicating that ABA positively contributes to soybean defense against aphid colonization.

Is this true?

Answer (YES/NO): NO